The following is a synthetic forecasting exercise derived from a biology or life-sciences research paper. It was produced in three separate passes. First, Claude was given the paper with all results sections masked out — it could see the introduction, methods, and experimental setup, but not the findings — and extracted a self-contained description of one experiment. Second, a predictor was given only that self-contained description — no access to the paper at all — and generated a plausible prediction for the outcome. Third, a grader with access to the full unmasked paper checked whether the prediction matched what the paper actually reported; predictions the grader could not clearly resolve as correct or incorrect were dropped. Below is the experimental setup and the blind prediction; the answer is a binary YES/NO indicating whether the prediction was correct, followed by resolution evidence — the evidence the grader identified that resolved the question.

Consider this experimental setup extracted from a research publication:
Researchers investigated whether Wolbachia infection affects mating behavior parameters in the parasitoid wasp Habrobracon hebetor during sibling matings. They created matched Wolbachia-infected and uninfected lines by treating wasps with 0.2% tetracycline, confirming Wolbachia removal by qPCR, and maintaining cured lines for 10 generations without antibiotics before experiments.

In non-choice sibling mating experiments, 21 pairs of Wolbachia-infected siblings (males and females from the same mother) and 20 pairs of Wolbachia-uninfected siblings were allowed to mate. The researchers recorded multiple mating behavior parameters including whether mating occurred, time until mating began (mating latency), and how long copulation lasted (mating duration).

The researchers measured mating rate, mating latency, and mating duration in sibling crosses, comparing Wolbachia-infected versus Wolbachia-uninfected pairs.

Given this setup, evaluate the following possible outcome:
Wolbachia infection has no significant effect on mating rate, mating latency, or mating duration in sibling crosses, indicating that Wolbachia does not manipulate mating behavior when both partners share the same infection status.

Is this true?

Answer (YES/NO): YES